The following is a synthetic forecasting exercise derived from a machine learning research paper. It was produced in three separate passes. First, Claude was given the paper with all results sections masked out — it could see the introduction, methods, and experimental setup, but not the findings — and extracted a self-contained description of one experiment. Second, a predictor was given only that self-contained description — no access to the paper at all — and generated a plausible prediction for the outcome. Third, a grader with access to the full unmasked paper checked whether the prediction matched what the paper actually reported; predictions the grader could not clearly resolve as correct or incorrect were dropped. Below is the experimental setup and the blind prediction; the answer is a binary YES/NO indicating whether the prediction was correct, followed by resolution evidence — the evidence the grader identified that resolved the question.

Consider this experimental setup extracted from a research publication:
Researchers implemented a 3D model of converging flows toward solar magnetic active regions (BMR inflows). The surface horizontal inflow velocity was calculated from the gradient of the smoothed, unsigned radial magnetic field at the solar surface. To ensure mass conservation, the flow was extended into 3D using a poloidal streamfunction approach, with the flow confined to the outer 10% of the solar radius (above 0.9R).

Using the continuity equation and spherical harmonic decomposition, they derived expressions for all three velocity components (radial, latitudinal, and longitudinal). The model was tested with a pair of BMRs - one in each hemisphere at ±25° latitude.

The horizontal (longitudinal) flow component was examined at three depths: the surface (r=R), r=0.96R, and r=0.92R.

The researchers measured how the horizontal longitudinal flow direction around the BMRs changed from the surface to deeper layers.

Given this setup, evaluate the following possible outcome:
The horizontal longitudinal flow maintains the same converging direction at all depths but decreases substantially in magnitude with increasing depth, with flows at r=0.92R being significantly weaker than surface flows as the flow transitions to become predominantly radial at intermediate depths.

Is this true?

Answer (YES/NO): NO